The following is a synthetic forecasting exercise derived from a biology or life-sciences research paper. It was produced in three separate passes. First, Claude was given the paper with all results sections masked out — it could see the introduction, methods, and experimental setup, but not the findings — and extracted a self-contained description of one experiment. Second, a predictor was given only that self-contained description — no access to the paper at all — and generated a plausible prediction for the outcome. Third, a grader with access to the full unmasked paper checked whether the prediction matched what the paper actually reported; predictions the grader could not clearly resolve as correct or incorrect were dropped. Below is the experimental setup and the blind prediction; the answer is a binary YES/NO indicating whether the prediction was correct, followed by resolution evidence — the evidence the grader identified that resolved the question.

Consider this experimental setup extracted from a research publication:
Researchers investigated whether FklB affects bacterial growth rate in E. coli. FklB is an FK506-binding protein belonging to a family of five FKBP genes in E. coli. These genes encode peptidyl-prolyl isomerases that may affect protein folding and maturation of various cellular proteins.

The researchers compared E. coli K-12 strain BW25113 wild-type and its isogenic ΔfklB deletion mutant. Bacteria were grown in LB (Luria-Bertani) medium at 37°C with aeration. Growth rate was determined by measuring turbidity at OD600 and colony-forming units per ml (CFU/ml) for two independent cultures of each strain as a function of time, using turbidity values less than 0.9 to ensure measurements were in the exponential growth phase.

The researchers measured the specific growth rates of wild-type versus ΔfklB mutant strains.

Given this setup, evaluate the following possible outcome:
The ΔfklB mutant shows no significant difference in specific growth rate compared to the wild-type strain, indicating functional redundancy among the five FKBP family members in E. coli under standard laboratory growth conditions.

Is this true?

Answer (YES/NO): YES